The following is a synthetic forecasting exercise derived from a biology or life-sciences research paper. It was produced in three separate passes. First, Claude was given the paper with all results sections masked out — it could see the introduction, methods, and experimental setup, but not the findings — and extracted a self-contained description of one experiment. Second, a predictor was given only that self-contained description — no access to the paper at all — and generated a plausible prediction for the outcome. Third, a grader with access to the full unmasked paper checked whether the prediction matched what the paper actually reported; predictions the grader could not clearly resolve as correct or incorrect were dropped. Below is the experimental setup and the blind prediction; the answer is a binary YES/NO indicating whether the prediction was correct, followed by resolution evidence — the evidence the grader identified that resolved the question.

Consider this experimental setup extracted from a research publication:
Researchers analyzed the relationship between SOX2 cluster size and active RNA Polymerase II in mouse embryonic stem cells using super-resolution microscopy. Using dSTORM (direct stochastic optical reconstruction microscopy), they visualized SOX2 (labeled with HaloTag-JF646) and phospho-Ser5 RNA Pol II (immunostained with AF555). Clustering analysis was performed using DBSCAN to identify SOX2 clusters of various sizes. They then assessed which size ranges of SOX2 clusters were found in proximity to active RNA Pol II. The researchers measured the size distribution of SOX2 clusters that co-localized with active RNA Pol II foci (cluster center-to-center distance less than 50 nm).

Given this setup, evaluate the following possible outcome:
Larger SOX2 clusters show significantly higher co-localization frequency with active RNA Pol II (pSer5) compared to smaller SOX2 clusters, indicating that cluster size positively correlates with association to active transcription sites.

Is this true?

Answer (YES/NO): NO